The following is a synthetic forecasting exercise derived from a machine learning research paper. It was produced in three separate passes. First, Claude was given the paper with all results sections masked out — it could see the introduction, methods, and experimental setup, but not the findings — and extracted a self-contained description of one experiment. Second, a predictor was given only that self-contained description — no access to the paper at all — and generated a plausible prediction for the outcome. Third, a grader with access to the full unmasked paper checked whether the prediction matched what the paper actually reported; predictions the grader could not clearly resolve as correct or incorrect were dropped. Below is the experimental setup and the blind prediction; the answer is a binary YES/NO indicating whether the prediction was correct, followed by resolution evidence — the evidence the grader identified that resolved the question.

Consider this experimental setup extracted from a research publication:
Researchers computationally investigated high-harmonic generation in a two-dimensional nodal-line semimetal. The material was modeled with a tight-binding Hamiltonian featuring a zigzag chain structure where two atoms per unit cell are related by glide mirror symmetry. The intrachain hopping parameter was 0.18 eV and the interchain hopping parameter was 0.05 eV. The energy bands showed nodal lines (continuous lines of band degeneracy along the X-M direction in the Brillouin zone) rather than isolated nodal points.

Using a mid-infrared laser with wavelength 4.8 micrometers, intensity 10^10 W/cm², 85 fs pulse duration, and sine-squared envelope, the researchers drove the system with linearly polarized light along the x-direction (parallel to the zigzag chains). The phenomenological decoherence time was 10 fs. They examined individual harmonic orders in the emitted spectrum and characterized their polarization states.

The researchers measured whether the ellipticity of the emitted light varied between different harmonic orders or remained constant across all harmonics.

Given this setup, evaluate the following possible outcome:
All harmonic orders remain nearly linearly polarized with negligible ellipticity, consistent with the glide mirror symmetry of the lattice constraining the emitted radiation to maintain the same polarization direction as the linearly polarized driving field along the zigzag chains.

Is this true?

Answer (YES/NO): NO